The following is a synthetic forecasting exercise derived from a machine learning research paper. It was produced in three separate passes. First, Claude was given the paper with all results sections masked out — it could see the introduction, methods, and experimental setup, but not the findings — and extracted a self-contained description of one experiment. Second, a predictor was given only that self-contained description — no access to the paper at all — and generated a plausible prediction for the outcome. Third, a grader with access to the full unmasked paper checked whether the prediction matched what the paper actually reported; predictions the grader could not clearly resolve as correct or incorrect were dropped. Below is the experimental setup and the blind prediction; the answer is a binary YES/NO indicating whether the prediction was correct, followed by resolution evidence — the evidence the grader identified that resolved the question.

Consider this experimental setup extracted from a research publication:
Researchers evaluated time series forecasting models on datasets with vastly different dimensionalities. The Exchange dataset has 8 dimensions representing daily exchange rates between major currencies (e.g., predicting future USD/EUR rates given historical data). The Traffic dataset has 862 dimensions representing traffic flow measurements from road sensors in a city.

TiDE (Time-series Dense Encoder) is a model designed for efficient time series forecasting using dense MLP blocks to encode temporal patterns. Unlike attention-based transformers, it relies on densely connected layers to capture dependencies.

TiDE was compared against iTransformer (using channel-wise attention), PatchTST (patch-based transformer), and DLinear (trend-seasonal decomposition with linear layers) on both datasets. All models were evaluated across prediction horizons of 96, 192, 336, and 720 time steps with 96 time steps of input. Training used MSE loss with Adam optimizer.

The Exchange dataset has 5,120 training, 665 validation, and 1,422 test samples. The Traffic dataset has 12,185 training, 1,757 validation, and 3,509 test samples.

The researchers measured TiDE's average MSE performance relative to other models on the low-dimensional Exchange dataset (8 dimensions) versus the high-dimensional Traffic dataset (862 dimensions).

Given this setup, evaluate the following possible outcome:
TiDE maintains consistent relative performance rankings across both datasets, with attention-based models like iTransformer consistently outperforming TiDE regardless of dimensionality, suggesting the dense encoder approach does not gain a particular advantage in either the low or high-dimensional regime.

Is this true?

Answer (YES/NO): NO